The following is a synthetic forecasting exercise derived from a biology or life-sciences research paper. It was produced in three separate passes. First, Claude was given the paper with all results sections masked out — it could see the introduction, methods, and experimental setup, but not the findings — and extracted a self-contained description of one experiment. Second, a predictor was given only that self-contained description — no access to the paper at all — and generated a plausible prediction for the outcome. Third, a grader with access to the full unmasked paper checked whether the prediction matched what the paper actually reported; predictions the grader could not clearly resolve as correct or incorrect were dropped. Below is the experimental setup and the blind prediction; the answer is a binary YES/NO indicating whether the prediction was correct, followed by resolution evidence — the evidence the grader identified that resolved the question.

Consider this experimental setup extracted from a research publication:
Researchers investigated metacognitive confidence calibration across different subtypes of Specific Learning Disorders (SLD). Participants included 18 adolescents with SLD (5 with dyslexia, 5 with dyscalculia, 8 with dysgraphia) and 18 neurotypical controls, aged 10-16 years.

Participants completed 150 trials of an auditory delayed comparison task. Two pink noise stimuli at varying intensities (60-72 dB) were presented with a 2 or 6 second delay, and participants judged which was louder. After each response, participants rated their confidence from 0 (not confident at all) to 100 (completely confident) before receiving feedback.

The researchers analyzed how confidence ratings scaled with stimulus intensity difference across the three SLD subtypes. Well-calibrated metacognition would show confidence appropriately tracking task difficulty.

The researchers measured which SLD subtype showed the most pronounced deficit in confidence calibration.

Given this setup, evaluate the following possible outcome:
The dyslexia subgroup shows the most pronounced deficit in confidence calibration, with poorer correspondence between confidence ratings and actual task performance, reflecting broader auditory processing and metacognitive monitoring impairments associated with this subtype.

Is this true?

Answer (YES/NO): YES